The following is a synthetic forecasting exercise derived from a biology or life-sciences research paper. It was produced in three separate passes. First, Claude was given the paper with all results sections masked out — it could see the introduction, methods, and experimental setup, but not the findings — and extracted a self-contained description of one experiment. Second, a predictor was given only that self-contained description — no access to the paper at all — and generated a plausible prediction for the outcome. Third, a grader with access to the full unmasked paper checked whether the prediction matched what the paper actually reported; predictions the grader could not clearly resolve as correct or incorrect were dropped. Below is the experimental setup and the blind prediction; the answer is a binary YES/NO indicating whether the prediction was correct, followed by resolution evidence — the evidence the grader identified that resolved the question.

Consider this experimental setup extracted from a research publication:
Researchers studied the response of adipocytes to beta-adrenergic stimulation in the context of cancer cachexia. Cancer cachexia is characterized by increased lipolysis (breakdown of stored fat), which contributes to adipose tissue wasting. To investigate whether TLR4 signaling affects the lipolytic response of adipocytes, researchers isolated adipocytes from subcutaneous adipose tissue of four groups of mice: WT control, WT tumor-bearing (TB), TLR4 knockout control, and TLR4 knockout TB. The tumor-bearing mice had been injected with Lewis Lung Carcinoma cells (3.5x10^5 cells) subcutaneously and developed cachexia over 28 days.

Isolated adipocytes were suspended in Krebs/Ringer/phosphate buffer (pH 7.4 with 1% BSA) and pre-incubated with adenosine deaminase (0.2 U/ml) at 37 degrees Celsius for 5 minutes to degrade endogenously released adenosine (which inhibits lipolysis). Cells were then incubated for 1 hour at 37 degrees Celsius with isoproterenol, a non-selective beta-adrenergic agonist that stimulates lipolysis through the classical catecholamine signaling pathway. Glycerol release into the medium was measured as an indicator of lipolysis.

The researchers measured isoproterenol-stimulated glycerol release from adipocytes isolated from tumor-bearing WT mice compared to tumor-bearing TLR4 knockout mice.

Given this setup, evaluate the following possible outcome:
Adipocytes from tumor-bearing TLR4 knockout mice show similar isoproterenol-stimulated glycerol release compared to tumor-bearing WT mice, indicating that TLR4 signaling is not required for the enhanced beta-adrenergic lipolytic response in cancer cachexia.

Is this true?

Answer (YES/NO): NO